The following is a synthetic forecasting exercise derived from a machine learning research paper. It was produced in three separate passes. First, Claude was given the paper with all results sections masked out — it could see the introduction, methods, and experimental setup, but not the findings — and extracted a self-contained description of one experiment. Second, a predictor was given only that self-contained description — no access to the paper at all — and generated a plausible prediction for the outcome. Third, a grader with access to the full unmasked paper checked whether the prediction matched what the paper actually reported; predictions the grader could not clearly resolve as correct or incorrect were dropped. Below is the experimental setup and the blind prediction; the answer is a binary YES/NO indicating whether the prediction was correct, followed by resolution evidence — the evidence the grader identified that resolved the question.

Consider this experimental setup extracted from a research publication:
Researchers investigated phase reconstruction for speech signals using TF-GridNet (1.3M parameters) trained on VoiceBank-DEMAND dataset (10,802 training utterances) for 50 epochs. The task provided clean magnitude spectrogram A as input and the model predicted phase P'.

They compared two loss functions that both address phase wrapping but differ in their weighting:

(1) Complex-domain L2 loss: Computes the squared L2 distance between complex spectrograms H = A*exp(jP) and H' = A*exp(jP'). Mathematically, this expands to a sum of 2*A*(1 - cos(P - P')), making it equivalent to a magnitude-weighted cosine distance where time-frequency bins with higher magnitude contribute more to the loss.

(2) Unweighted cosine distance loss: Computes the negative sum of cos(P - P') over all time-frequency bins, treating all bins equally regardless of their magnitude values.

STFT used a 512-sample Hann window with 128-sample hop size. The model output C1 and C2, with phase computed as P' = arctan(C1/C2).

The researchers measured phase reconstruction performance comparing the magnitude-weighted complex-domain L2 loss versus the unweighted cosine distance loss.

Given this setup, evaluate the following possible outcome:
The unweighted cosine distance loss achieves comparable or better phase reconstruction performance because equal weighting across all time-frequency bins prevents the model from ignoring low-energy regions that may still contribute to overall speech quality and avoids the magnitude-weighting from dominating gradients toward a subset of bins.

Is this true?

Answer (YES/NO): YES